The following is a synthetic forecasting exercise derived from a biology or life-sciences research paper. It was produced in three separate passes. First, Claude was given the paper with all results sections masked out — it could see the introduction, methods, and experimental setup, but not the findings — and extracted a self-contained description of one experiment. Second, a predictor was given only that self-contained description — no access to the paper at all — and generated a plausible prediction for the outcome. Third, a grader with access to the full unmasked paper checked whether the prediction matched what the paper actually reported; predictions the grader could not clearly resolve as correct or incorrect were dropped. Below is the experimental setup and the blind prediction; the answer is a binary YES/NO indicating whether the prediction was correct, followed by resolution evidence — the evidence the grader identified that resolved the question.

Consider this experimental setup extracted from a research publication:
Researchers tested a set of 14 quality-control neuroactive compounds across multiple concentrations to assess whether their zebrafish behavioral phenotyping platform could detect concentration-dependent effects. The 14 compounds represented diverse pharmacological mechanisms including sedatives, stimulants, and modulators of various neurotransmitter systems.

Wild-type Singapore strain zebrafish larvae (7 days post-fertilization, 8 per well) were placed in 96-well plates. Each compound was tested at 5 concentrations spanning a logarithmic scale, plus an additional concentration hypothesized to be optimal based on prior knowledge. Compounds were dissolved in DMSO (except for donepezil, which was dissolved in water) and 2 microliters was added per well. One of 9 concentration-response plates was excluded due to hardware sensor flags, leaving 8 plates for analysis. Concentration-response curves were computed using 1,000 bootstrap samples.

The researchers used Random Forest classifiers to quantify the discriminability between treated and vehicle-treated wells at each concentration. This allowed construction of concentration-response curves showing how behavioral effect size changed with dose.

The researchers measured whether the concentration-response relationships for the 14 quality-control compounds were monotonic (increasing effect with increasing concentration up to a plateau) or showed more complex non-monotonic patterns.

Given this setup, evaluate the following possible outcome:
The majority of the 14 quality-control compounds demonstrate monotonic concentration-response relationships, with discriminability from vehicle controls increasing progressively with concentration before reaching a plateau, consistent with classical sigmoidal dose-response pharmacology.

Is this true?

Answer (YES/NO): NO